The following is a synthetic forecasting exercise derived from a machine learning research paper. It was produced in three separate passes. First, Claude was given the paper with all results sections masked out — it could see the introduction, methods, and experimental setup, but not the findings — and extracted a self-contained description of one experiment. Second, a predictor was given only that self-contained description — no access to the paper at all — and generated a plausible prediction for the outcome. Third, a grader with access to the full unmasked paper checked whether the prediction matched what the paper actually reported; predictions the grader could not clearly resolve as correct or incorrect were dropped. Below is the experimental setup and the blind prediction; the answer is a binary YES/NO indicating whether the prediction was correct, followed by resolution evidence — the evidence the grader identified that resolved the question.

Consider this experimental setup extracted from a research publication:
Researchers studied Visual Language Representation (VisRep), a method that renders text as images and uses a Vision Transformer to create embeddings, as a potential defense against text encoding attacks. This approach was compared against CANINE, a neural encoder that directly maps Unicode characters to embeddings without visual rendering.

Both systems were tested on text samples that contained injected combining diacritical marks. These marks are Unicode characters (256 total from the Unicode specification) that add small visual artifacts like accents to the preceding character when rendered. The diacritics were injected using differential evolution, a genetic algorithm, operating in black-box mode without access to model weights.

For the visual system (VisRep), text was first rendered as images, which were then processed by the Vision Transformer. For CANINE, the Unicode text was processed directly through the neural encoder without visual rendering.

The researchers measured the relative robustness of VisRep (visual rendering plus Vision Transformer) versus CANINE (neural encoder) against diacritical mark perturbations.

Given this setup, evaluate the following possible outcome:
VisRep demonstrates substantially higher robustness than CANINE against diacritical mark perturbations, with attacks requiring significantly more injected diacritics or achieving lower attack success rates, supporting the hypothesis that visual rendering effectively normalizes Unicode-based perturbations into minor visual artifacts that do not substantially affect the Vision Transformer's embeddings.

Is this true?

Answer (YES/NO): NO